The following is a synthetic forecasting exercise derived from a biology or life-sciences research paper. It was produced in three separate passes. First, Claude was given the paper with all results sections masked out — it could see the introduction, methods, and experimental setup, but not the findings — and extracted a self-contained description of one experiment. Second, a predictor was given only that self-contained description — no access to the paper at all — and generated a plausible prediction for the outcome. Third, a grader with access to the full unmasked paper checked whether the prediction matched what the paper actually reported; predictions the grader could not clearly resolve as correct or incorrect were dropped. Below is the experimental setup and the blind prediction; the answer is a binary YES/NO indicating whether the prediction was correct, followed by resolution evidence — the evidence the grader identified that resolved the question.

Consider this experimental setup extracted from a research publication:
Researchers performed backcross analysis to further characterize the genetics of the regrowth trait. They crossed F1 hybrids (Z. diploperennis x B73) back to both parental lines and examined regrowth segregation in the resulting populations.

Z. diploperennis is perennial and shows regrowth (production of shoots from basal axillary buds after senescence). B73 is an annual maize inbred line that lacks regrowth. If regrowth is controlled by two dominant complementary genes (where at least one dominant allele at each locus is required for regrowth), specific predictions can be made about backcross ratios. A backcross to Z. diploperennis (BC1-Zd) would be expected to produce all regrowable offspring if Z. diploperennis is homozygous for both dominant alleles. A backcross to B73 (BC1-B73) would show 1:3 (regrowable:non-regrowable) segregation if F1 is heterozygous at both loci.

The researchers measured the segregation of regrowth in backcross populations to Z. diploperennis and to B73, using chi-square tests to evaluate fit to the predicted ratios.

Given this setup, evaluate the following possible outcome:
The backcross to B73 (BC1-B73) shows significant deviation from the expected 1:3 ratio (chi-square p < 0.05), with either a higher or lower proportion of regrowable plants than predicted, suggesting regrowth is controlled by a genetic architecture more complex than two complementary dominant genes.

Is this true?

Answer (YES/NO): NO